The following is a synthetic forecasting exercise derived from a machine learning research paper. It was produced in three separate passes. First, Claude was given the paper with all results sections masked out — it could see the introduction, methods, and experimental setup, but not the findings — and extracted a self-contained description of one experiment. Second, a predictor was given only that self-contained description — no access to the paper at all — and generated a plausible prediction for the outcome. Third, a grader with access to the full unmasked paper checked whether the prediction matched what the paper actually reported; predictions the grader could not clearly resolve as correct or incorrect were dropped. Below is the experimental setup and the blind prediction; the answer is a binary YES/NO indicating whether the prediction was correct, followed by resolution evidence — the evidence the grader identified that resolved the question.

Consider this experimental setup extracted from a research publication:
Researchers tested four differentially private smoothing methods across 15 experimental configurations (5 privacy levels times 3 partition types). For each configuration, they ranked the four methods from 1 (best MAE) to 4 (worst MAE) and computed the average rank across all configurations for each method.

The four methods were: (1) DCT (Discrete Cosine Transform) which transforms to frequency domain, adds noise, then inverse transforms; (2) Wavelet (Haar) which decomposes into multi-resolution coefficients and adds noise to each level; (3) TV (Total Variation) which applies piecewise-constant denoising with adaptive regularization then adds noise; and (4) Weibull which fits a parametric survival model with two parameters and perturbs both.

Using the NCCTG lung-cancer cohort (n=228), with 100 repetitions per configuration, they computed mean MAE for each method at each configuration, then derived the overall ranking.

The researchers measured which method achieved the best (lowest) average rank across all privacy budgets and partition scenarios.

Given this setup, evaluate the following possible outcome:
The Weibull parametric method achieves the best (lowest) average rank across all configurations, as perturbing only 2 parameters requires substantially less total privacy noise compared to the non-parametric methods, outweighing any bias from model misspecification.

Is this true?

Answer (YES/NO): NO